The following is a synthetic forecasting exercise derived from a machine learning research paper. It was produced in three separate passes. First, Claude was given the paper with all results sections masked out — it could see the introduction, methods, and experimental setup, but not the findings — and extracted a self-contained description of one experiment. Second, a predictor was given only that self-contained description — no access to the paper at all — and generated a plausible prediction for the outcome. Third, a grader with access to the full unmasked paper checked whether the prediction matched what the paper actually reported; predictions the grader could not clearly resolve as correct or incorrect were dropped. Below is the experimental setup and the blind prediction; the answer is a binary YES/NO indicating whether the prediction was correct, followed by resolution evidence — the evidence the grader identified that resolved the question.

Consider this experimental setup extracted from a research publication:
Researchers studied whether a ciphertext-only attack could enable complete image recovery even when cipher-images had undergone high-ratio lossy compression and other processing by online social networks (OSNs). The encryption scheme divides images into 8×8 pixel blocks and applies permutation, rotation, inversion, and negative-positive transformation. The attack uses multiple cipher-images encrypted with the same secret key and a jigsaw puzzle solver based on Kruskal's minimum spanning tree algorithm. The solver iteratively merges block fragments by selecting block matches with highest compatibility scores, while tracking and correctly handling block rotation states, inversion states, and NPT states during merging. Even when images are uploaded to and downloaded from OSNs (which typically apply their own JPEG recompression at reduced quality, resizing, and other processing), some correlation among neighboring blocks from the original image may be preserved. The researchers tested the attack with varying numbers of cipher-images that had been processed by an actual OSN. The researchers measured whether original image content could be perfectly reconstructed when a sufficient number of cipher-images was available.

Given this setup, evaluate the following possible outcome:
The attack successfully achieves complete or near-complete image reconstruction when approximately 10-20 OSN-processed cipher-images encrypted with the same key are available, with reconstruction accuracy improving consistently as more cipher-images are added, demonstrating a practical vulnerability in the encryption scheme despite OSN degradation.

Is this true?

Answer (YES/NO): NO